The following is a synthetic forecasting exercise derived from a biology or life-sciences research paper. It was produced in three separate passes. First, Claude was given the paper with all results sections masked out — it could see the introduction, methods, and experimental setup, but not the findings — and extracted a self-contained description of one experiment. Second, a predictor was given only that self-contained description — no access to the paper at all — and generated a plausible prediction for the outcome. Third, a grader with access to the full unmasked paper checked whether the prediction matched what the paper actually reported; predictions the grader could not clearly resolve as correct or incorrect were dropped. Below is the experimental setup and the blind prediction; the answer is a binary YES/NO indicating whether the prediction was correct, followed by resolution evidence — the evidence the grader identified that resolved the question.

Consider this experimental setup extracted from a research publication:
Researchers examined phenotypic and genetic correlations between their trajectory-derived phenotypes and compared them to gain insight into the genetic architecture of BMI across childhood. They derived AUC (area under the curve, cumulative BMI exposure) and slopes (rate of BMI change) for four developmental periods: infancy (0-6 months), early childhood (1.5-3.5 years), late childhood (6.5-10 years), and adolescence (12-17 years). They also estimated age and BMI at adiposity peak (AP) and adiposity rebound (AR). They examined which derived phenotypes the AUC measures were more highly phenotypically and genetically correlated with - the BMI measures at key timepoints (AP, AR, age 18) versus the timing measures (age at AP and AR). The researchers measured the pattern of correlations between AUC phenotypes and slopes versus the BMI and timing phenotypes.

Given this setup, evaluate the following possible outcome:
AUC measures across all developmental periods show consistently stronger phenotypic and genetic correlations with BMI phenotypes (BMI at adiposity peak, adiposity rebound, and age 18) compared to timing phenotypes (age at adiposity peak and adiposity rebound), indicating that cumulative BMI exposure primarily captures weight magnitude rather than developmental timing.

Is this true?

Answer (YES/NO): YES